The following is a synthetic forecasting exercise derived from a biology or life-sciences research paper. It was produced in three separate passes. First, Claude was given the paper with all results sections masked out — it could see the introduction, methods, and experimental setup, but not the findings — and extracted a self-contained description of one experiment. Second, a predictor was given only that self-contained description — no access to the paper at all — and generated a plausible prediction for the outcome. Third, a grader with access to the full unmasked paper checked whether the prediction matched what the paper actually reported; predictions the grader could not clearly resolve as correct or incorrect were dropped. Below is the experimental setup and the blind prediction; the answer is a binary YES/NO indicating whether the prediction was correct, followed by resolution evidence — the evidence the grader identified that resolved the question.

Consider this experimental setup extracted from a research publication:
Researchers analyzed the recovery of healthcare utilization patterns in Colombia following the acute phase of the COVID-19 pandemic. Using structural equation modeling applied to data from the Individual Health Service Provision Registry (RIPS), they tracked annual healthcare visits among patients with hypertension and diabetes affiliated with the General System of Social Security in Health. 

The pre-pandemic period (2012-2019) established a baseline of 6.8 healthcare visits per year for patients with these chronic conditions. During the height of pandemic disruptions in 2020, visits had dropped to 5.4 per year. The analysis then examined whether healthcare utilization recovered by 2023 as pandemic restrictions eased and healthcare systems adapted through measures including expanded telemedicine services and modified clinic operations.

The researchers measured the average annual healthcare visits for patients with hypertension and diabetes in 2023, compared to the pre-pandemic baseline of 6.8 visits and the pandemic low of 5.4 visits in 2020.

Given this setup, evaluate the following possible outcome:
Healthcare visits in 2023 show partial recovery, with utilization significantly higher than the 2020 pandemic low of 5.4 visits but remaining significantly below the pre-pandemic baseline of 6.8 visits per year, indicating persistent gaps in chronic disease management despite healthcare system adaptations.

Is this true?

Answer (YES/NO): NO